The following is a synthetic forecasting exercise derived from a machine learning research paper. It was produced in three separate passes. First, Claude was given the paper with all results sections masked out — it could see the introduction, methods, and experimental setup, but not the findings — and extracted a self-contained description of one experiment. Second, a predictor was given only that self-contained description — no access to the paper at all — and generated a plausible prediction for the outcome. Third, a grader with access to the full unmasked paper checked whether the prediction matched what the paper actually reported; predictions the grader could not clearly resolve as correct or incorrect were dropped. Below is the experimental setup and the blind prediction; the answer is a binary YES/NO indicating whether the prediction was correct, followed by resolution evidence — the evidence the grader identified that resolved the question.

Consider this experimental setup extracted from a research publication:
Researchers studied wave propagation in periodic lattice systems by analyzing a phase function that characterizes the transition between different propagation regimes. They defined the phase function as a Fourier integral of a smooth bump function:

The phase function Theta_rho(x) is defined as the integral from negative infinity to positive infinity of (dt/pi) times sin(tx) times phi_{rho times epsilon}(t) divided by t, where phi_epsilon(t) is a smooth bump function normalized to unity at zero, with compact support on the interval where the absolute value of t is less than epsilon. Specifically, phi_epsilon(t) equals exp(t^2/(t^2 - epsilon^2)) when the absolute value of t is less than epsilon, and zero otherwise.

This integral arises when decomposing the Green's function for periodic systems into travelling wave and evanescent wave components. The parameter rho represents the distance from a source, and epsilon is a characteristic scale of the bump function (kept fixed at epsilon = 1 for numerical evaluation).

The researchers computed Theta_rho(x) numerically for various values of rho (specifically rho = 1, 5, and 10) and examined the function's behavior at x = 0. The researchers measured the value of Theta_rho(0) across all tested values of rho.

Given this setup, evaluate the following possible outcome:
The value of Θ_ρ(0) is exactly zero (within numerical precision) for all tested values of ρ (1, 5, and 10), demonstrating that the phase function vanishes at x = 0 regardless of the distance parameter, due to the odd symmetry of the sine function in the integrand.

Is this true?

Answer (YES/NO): YES